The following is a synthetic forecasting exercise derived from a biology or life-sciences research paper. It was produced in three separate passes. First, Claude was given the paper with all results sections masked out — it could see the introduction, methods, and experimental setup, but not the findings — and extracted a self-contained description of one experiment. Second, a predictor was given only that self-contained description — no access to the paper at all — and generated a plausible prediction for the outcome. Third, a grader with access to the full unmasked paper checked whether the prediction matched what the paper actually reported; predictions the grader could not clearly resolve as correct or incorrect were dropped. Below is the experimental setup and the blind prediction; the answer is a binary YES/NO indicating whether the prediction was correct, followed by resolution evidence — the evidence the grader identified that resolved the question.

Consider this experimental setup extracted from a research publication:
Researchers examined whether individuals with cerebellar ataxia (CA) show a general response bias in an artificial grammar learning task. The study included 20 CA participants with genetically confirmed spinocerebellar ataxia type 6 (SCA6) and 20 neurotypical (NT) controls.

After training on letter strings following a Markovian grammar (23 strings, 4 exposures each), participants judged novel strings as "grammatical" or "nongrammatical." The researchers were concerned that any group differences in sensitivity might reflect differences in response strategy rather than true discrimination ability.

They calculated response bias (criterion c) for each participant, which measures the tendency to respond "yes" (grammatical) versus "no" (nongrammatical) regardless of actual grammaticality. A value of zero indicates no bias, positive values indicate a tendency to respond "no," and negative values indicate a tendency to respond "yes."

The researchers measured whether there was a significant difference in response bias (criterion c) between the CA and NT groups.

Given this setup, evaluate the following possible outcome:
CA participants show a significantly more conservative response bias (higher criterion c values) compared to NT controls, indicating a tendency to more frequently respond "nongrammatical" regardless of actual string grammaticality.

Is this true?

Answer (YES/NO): NO